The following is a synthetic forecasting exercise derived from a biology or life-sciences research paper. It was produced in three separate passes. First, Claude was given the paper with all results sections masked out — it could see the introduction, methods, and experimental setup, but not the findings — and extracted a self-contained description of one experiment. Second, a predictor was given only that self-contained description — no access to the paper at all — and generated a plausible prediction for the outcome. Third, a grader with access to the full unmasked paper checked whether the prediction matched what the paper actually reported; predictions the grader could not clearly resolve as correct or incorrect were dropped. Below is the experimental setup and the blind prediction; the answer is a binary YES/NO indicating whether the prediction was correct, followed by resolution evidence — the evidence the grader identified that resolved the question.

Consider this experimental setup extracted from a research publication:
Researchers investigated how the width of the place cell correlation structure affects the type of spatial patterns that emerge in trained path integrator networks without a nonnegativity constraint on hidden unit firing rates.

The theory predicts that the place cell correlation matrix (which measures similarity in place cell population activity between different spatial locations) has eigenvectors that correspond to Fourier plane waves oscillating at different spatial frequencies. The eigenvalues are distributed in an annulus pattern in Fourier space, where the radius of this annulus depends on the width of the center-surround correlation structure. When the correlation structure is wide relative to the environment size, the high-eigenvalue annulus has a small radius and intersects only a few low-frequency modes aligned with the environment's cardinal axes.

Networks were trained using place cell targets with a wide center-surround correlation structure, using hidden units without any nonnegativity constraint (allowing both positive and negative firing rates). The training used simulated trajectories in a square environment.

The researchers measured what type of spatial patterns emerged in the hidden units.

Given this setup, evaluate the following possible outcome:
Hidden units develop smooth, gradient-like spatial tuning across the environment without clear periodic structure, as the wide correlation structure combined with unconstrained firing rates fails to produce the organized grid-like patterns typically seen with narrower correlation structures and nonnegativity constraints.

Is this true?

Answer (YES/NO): NO